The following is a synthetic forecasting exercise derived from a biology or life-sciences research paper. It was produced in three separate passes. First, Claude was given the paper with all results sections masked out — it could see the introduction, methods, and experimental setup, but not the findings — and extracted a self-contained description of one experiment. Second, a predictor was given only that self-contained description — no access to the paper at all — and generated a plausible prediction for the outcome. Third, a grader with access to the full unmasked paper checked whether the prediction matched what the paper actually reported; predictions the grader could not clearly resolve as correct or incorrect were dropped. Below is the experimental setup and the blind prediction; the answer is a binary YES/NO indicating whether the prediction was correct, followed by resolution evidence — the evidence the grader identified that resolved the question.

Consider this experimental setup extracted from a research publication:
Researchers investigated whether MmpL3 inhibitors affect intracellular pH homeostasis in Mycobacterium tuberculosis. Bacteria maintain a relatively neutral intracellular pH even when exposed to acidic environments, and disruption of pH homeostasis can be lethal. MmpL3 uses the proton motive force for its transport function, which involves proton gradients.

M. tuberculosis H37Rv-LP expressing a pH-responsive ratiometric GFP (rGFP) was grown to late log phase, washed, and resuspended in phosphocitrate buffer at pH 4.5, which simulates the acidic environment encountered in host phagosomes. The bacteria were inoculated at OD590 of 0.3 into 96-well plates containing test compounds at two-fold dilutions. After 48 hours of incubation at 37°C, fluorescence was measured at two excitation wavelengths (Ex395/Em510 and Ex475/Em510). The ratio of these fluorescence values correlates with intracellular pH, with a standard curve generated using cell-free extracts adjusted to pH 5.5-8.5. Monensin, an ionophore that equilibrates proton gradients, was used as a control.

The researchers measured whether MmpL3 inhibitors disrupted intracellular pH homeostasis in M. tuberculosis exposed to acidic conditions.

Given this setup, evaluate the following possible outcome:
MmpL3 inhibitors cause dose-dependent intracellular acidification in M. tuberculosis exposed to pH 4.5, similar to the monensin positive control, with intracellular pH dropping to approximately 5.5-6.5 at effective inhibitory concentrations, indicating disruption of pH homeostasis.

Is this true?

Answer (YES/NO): NO